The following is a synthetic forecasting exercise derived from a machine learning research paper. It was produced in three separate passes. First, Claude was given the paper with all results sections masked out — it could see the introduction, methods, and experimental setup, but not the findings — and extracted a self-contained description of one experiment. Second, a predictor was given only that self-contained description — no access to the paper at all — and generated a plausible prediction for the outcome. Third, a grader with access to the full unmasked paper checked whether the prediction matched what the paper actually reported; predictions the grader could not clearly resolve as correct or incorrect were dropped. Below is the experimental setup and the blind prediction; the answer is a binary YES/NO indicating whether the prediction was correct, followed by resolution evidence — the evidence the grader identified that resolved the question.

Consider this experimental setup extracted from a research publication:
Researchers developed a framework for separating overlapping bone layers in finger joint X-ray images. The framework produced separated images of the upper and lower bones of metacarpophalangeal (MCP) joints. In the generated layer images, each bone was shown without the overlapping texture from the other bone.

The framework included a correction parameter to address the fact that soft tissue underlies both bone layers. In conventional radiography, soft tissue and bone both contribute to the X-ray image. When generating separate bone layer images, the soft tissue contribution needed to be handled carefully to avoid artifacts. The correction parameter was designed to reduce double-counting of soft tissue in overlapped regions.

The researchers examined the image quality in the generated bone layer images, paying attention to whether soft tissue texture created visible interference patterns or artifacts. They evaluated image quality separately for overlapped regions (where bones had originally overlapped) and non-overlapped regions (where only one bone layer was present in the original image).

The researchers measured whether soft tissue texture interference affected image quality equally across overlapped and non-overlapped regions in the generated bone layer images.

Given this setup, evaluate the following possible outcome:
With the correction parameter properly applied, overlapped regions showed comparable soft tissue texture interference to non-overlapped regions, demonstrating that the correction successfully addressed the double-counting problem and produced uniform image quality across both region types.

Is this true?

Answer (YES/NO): NO